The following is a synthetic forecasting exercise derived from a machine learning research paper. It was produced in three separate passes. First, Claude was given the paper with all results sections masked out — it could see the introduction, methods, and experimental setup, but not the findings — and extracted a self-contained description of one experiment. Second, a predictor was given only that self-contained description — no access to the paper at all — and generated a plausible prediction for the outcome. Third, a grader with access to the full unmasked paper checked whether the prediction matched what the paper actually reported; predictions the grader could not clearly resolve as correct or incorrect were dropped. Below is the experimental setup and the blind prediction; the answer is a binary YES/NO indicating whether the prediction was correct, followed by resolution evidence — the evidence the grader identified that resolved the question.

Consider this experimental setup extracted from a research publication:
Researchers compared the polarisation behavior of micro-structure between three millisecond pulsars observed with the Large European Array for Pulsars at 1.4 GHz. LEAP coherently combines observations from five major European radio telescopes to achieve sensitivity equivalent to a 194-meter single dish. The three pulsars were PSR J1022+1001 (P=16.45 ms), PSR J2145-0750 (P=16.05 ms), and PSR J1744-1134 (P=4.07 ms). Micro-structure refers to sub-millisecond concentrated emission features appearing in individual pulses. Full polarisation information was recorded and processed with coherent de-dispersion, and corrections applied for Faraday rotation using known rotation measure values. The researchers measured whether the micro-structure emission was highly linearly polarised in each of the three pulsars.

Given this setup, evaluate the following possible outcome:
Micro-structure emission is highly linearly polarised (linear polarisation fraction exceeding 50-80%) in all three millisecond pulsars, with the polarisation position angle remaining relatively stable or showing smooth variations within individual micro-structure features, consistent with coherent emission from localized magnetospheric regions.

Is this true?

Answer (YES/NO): NO